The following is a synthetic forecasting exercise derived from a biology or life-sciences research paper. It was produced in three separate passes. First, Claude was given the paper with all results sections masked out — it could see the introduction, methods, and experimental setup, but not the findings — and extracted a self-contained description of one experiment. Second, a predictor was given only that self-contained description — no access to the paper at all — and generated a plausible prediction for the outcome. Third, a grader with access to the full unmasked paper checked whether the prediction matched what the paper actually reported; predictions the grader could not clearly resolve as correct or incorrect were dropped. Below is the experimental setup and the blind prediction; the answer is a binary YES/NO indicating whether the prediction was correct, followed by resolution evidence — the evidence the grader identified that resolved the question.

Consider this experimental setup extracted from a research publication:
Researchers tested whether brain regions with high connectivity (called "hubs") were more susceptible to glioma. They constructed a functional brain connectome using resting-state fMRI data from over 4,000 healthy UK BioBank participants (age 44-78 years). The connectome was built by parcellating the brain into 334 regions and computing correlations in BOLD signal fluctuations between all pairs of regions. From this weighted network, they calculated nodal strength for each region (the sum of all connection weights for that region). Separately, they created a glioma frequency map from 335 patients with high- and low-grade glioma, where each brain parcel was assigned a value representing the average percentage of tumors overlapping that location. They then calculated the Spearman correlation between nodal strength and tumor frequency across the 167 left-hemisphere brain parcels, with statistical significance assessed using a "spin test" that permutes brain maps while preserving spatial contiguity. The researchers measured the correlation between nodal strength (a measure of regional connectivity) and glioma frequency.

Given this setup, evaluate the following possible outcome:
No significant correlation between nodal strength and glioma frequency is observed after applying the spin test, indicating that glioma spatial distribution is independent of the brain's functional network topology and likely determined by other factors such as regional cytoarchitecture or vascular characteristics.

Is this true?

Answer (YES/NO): NO